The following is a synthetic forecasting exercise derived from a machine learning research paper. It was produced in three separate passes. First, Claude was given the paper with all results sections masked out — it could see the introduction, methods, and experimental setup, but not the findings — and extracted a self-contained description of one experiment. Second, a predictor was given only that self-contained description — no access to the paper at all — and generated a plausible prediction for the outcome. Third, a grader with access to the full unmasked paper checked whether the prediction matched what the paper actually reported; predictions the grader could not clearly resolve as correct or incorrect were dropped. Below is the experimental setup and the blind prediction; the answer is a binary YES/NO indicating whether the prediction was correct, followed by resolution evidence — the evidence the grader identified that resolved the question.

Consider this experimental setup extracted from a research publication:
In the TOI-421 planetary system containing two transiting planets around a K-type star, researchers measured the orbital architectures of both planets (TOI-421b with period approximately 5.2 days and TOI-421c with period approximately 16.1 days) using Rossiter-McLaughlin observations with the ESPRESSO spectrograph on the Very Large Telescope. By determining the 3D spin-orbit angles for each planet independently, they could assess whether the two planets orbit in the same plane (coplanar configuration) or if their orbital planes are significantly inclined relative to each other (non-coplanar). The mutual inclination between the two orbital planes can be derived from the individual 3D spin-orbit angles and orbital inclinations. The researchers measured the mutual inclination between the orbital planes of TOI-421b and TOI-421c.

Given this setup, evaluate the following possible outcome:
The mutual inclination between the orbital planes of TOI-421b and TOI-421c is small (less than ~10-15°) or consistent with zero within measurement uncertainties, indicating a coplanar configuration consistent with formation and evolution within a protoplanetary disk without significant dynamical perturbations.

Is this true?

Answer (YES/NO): NO